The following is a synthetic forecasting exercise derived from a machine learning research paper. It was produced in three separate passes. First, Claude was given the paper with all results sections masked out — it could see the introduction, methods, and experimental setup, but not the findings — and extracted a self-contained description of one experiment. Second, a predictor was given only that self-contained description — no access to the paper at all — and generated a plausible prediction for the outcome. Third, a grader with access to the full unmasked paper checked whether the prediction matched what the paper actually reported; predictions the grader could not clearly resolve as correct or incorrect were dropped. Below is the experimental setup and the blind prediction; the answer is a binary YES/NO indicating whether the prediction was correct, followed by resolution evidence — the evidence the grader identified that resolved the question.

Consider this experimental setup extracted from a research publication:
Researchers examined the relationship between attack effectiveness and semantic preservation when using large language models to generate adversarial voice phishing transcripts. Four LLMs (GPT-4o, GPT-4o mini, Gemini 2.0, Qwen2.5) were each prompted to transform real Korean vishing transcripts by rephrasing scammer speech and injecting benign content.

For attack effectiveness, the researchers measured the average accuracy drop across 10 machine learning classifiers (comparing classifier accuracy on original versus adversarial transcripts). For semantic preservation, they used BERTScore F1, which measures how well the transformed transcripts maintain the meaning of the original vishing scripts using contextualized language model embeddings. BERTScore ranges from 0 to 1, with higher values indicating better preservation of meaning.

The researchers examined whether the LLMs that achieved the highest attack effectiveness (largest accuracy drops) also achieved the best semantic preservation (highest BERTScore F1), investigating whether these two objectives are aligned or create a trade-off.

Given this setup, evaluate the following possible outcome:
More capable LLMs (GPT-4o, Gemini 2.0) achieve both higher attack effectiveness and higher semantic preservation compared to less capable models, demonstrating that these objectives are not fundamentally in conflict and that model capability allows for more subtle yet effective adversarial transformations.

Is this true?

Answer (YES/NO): NO